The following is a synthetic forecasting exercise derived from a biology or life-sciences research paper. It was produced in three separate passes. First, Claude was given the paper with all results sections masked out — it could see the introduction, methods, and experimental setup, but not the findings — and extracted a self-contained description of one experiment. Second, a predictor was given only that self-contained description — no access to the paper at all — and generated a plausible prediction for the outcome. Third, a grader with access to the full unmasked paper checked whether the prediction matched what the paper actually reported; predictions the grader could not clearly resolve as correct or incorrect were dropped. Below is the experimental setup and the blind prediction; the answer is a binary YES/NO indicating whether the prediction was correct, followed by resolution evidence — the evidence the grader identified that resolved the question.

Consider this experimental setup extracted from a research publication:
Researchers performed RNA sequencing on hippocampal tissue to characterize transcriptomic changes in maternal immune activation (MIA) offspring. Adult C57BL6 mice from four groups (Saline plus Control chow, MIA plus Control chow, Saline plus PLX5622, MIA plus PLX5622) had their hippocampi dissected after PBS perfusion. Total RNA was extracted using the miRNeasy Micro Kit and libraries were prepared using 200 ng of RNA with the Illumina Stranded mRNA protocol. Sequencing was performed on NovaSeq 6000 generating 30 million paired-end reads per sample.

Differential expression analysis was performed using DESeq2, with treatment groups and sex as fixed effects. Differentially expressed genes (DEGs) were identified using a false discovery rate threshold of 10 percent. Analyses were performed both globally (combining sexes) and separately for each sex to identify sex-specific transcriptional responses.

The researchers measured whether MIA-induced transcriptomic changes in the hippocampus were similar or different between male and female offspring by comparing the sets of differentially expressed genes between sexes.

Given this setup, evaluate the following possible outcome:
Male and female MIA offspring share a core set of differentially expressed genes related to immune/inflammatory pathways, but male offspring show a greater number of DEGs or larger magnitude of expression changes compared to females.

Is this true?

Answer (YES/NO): NO